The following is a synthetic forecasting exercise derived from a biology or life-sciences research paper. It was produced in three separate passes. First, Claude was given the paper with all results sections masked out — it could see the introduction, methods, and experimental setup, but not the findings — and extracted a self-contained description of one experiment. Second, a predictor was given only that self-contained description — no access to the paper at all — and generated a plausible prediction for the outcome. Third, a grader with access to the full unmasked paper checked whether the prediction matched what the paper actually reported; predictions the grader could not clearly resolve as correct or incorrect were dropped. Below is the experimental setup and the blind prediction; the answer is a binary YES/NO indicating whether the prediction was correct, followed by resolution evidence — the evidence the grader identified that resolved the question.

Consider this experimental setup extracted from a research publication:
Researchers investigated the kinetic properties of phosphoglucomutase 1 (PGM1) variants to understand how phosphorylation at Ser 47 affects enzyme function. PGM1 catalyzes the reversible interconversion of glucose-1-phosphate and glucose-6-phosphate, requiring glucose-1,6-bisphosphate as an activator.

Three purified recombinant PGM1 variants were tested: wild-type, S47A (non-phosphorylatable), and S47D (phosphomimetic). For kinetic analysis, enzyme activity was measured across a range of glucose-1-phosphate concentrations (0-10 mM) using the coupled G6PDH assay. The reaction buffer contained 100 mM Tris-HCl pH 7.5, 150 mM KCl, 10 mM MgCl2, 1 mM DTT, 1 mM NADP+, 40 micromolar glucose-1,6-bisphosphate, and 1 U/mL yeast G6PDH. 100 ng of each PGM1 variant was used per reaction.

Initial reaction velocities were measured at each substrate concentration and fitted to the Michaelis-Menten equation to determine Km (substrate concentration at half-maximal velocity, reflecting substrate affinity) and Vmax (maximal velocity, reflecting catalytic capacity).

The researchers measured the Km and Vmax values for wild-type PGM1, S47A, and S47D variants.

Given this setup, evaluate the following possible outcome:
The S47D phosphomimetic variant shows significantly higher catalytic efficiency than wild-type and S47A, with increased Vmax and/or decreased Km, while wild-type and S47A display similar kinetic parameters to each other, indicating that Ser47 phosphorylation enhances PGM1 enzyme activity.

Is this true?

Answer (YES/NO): NO